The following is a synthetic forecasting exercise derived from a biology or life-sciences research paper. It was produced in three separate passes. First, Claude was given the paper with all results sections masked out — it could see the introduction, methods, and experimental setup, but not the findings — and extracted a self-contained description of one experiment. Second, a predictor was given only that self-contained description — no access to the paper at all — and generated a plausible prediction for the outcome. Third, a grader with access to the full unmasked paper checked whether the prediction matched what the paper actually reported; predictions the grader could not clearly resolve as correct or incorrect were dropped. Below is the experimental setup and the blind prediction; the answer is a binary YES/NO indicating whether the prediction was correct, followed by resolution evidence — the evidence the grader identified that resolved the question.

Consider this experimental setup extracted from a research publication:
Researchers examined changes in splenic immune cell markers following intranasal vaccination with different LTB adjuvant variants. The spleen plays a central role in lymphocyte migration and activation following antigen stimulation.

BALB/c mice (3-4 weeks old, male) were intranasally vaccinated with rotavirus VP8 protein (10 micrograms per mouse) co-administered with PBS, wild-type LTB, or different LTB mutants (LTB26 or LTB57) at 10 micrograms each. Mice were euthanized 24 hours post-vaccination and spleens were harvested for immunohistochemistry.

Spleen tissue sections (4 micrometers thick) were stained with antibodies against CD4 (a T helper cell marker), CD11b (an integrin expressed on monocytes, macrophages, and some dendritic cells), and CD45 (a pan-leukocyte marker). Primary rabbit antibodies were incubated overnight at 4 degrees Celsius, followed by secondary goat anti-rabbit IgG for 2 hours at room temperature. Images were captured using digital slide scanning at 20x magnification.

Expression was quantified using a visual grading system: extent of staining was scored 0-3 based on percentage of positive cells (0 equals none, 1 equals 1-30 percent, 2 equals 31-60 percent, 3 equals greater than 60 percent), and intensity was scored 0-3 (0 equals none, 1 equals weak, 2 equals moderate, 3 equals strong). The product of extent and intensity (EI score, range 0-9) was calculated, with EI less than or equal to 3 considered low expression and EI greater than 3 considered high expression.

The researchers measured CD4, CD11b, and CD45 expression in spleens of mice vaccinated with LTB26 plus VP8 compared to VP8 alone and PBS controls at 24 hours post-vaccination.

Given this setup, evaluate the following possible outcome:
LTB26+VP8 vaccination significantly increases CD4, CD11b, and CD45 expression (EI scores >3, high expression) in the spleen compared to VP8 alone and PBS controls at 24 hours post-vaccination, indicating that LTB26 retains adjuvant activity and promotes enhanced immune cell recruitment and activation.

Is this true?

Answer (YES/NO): NO